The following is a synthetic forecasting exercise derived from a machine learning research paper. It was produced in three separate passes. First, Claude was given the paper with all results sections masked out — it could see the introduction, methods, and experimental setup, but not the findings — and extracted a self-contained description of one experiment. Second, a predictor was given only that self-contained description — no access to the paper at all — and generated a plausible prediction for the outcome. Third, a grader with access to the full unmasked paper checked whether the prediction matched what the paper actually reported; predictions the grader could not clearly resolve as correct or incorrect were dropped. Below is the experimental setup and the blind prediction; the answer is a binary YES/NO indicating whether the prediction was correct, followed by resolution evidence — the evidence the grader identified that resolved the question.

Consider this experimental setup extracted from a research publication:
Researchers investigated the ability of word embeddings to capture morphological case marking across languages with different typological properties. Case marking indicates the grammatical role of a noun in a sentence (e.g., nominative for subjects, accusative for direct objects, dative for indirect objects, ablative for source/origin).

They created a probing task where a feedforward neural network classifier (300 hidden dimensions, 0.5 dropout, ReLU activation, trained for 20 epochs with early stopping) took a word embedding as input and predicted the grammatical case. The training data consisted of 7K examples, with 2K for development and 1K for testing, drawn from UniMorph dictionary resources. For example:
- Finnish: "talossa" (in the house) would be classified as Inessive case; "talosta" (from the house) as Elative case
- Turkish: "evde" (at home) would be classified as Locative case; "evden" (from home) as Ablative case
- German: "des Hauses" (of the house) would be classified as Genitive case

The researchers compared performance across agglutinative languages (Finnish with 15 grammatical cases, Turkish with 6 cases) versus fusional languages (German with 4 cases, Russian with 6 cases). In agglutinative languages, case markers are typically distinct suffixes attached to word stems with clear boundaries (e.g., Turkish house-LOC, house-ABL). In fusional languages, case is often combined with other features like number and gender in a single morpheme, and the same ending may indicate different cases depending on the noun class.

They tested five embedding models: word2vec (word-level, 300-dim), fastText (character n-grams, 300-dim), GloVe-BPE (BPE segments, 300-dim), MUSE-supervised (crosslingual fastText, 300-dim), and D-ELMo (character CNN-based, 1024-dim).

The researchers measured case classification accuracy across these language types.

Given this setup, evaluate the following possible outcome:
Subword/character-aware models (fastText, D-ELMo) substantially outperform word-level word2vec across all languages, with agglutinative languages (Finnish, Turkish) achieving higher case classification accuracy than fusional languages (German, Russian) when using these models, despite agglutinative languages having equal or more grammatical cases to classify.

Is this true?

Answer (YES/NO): NO